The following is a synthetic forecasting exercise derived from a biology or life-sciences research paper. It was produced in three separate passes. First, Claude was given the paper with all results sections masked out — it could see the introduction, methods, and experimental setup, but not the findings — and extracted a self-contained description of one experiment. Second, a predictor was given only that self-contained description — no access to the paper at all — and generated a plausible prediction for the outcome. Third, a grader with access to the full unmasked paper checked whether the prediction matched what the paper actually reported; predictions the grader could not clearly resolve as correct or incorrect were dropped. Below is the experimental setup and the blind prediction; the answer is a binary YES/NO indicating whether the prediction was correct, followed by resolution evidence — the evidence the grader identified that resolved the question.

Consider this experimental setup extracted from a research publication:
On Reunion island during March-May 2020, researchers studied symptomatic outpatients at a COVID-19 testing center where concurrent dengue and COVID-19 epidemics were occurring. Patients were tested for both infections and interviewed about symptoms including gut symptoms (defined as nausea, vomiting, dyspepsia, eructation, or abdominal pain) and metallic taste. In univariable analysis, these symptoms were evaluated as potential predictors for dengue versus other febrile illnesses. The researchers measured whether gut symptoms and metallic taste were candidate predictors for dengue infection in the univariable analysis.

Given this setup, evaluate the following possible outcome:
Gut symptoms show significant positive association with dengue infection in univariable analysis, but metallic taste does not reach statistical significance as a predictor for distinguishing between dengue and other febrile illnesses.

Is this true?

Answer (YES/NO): NO